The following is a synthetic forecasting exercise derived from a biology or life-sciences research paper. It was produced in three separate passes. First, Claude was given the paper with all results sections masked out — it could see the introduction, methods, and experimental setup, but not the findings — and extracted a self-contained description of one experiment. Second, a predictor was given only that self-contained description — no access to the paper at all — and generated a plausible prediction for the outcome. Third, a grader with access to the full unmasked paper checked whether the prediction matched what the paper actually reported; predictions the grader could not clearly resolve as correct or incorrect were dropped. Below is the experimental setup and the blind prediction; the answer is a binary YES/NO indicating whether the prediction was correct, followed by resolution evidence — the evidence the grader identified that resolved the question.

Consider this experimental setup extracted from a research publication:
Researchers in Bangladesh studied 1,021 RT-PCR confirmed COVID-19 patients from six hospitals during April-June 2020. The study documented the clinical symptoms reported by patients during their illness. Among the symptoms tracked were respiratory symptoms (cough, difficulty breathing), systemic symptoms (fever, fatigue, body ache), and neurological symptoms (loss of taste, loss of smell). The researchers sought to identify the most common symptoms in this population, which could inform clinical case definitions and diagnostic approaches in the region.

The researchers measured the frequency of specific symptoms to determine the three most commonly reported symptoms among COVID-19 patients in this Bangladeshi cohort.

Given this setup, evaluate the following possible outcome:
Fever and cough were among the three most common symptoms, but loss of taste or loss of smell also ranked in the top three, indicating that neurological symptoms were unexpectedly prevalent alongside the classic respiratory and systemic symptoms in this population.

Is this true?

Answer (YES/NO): YES